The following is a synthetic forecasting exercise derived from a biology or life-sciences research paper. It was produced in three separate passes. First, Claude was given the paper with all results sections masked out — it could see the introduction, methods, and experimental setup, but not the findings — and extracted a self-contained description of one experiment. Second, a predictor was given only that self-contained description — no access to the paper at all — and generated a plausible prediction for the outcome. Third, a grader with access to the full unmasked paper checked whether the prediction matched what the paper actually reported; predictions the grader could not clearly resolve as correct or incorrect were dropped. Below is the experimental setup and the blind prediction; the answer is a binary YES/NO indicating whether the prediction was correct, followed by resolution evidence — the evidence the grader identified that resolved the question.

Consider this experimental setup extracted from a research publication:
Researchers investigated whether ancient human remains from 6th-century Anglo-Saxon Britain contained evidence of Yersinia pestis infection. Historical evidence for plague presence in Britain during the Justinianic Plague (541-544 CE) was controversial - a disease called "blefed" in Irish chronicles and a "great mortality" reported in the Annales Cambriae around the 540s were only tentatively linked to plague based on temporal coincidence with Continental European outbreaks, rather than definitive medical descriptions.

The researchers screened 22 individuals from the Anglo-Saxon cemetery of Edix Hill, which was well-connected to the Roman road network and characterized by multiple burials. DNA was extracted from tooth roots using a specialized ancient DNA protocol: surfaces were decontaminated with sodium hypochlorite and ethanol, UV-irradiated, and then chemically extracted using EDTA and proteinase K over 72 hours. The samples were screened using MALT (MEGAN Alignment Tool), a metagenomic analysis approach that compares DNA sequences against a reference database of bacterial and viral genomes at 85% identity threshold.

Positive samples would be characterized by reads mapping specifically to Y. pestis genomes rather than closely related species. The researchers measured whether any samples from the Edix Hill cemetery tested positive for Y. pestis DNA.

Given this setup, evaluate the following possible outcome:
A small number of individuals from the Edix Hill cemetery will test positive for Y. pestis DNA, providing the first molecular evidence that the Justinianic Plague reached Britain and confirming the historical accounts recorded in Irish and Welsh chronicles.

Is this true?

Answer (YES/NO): YES